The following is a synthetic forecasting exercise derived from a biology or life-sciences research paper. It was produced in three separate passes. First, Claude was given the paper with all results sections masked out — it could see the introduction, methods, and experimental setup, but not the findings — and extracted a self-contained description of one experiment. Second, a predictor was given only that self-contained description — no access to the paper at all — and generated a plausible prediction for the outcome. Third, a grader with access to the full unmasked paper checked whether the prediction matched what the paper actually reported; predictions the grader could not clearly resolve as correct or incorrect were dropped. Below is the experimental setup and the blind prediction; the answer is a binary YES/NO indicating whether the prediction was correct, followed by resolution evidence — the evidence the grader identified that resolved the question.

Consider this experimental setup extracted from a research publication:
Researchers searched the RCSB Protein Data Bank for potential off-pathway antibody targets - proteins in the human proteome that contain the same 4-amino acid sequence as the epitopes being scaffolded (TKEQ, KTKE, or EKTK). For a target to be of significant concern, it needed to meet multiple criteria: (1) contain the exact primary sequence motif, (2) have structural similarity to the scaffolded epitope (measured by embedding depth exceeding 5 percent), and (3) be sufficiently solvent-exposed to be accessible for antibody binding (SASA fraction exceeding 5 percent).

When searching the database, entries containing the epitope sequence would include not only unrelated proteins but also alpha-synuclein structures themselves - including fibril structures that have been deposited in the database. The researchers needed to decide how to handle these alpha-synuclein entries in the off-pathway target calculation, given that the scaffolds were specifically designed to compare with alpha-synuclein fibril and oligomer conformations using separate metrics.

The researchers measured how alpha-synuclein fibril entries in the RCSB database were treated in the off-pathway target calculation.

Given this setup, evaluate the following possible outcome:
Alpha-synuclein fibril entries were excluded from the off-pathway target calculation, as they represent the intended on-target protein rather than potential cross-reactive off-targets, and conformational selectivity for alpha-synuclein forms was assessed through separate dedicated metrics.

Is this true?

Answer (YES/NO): YES